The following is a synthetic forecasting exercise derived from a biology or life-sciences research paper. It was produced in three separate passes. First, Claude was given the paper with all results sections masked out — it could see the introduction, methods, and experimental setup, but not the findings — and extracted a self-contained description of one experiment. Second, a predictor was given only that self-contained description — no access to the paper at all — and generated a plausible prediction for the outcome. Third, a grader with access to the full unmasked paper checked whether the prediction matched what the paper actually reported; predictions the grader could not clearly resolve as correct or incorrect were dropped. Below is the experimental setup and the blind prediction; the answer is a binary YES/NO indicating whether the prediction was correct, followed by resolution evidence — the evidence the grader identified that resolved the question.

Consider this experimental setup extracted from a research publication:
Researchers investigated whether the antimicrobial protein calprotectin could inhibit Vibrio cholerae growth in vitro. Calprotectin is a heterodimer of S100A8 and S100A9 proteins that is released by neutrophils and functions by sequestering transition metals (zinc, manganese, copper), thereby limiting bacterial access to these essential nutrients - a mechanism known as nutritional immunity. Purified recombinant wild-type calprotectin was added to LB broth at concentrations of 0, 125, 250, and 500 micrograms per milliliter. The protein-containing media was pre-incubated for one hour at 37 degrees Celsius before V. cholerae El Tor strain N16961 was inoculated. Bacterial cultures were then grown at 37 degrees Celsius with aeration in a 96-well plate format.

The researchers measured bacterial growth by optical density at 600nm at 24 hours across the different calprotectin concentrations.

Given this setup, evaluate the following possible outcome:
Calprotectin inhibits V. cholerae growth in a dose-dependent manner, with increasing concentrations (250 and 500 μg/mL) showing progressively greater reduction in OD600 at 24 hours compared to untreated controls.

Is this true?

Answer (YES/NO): NO